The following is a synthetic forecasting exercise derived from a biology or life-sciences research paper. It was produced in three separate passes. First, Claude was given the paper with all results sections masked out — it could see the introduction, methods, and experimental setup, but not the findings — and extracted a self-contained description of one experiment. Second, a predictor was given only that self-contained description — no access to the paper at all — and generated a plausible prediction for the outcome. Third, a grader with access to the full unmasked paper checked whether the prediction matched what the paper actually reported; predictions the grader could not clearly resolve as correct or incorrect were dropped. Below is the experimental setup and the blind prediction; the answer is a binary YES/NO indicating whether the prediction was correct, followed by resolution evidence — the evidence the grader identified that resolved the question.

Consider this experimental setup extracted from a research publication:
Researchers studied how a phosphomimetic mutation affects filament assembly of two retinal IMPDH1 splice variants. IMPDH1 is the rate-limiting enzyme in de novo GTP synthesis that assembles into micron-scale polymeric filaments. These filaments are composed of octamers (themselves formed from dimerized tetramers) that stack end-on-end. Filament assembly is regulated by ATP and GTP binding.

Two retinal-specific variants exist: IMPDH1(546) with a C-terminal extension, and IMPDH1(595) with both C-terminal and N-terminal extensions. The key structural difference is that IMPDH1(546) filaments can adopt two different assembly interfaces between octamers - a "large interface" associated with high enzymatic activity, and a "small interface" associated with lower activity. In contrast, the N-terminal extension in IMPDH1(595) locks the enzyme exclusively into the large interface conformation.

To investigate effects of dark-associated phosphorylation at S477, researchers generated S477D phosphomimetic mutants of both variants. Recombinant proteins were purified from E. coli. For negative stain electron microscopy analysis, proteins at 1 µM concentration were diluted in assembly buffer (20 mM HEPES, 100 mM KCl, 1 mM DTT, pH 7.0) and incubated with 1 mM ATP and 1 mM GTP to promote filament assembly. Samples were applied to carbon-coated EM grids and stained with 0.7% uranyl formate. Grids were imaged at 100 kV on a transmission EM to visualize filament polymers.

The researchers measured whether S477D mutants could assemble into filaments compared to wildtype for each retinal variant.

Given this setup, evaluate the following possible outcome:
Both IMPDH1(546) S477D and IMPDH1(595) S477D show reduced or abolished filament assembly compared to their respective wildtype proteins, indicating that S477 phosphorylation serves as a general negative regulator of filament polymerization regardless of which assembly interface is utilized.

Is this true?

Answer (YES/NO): NO